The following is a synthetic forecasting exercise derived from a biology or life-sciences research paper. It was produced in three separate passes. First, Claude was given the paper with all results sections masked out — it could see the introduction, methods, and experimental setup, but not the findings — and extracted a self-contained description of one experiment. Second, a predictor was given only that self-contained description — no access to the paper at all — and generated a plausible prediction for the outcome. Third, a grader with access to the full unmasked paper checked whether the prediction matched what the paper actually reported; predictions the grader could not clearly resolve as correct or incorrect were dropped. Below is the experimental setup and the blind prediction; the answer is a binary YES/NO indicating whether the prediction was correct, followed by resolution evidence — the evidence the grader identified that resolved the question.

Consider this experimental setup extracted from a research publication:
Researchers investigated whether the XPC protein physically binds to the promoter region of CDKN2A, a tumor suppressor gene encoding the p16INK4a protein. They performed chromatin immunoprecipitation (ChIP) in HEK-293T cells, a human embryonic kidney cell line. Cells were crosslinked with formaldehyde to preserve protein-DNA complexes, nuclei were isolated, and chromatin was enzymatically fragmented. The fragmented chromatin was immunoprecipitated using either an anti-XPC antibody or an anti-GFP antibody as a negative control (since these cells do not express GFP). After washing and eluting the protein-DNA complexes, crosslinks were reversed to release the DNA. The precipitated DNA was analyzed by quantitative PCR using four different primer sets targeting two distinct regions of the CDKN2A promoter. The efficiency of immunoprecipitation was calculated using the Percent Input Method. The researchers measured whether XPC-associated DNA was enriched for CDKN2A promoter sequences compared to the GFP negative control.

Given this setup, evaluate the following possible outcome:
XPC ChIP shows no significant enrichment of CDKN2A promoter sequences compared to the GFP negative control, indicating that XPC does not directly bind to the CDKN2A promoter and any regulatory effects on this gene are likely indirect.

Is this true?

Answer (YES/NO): NO